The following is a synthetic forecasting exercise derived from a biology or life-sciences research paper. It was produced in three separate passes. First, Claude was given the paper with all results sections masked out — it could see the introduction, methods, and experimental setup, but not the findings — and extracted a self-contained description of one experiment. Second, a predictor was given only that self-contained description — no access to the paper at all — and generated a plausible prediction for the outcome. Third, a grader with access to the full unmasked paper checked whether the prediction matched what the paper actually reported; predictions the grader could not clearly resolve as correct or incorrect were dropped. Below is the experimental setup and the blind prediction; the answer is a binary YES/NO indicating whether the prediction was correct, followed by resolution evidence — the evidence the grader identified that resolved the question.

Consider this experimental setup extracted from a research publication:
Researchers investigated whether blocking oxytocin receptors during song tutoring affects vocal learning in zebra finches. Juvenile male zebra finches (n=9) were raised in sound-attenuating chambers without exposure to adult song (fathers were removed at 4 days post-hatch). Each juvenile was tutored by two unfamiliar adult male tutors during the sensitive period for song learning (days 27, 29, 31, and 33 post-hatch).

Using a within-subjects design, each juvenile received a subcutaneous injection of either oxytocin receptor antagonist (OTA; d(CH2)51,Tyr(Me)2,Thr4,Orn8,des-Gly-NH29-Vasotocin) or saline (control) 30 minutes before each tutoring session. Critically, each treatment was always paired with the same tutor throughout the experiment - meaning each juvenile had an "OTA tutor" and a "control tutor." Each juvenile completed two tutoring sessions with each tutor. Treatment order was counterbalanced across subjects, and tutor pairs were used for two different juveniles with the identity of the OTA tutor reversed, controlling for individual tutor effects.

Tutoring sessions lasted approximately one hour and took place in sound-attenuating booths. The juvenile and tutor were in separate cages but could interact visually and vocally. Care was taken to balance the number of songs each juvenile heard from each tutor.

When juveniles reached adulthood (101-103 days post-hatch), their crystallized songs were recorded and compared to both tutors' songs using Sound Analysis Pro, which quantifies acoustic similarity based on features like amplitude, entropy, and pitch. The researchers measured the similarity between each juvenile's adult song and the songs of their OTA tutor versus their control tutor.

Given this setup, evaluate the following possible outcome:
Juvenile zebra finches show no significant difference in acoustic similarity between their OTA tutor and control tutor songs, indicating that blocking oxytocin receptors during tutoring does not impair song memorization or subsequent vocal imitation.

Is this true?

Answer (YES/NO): NO